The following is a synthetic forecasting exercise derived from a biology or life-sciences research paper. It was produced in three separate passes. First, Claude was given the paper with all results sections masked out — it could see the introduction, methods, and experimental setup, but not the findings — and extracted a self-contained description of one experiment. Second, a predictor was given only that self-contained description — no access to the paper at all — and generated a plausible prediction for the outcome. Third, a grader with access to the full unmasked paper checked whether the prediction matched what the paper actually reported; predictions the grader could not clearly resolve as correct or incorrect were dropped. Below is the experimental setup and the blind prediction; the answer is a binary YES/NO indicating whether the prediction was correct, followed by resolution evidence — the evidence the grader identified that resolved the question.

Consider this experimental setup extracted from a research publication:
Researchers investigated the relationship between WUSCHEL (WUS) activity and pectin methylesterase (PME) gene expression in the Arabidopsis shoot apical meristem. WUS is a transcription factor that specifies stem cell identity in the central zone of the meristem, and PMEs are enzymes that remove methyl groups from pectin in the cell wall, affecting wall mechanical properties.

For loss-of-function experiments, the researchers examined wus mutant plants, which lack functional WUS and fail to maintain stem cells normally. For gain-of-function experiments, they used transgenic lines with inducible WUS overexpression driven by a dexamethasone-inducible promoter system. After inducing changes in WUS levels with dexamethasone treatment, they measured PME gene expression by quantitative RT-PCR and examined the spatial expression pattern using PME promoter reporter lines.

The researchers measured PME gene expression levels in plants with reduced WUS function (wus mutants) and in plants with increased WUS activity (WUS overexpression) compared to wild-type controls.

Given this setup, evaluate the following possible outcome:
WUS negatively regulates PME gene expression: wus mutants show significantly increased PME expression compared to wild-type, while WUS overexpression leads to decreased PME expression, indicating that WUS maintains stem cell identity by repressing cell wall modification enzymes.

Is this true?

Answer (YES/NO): NO